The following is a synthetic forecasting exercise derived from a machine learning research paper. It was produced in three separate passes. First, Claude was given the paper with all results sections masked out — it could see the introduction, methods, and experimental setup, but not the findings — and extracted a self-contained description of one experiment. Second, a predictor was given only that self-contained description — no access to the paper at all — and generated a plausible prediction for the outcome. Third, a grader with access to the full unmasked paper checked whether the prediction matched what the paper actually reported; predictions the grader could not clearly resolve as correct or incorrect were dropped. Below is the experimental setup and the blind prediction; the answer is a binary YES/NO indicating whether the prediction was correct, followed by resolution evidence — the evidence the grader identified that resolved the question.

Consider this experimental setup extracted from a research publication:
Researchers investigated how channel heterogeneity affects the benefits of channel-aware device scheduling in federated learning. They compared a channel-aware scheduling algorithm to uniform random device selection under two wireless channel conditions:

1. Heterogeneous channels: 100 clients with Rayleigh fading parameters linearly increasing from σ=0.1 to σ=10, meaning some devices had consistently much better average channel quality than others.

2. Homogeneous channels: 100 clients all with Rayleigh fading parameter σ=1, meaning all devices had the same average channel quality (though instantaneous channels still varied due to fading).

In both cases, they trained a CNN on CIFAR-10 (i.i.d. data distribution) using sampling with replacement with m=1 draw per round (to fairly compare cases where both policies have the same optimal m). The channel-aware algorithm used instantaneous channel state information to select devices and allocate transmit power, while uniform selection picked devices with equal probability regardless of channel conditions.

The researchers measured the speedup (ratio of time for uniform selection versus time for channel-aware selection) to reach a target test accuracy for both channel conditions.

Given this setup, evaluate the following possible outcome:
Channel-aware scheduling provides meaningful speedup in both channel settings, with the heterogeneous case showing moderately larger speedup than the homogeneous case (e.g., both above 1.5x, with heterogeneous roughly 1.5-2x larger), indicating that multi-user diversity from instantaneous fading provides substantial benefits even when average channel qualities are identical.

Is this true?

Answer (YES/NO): NO